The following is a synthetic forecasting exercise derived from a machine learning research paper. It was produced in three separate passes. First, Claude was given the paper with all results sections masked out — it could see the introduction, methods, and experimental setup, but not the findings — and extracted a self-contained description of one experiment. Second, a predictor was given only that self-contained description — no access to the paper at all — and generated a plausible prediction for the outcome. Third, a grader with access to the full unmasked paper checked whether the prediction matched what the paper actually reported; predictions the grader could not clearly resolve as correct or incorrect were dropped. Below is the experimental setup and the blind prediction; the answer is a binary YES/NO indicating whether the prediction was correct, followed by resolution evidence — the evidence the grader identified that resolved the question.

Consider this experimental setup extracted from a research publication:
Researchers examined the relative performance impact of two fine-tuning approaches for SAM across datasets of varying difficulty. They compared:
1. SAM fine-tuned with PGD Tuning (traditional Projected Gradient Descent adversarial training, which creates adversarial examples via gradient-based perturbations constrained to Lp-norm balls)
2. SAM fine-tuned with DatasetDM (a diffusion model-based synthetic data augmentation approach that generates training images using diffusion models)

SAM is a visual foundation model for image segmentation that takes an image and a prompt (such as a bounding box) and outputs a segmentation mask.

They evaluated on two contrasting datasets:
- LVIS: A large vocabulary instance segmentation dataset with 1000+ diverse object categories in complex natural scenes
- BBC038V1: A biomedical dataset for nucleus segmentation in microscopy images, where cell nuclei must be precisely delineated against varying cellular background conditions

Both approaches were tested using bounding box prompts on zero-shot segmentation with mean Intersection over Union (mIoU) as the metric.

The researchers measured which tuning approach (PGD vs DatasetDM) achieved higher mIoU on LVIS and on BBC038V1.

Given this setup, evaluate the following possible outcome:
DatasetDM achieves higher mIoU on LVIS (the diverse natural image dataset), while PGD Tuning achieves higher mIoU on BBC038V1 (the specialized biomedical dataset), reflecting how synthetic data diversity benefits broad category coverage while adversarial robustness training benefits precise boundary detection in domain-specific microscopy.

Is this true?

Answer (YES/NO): NO